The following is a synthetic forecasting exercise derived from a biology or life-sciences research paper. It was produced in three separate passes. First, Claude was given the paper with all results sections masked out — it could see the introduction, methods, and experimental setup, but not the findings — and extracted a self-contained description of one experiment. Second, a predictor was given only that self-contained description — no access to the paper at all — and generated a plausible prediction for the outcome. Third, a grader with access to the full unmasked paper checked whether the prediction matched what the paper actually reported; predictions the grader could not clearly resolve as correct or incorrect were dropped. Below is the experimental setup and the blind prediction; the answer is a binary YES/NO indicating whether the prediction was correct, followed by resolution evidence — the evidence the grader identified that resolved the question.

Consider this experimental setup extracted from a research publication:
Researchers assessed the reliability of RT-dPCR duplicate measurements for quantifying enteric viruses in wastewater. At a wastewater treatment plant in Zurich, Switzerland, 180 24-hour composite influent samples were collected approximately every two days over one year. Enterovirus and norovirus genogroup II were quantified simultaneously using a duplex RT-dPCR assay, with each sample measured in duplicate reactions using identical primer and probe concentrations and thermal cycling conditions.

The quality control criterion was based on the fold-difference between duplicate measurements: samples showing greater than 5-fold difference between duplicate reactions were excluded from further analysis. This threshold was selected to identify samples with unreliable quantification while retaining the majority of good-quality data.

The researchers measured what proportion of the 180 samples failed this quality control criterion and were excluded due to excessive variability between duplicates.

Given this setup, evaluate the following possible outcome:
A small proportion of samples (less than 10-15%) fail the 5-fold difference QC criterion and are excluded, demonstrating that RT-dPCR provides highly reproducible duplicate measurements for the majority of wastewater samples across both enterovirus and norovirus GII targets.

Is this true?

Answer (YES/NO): YES